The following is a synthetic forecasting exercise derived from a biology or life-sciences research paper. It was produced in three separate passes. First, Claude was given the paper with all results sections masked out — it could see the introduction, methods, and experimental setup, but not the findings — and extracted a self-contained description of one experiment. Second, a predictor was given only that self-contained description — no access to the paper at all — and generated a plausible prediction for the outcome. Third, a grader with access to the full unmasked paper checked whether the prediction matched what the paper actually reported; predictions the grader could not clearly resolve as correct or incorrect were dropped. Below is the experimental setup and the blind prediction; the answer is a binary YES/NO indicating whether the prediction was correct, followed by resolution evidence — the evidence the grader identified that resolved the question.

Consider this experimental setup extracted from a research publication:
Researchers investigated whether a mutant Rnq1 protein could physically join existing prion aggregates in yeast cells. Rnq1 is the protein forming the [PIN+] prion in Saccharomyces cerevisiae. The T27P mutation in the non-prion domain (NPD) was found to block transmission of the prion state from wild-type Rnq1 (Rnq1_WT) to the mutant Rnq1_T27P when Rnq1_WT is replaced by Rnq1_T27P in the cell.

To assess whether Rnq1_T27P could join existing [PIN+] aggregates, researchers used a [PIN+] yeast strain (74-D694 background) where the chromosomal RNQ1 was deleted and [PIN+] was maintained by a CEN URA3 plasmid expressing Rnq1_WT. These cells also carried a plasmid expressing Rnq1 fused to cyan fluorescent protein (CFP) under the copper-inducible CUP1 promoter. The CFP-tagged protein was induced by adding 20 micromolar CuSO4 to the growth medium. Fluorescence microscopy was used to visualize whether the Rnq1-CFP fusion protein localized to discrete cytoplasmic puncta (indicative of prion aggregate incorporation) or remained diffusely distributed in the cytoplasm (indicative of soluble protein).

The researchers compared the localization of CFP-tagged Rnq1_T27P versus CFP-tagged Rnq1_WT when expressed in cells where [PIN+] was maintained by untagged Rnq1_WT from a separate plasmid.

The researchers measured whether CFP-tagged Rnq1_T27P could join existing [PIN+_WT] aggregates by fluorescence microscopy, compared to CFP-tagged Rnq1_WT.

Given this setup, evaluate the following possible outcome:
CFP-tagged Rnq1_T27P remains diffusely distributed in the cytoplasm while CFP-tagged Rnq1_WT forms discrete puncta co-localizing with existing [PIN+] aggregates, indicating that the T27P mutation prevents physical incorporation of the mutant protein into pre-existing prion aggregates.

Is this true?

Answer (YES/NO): NO